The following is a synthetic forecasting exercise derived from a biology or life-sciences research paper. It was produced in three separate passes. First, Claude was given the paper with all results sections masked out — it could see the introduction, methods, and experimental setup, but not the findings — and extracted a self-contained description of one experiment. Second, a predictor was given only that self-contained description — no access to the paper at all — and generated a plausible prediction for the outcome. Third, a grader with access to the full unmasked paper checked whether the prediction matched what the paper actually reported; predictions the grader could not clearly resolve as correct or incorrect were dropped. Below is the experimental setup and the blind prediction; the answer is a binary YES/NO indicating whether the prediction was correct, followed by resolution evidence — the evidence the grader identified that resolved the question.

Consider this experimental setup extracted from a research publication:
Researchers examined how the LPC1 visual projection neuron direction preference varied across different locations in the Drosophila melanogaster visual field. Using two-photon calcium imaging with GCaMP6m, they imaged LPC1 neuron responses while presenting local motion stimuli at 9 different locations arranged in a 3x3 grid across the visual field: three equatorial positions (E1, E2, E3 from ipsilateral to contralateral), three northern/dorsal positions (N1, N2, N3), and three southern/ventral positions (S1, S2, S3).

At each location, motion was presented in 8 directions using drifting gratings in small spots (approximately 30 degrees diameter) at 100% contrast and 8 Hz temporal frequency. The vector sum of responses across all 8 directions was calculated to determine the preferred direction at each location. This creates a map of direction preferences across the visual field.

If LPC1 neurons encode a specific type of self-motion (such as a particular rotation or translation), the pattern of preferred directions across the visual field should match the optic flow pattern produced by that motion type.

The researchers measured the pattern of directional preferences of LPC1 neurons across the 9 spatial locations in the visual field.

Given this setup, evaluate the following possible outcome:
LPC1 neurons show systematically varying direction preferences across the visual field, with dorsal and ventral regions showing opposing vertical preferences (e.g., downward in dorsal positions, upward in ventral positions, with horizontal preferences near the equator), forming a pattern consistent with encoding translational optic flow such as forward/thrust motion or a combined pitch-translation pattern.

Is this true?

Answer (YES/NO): NO